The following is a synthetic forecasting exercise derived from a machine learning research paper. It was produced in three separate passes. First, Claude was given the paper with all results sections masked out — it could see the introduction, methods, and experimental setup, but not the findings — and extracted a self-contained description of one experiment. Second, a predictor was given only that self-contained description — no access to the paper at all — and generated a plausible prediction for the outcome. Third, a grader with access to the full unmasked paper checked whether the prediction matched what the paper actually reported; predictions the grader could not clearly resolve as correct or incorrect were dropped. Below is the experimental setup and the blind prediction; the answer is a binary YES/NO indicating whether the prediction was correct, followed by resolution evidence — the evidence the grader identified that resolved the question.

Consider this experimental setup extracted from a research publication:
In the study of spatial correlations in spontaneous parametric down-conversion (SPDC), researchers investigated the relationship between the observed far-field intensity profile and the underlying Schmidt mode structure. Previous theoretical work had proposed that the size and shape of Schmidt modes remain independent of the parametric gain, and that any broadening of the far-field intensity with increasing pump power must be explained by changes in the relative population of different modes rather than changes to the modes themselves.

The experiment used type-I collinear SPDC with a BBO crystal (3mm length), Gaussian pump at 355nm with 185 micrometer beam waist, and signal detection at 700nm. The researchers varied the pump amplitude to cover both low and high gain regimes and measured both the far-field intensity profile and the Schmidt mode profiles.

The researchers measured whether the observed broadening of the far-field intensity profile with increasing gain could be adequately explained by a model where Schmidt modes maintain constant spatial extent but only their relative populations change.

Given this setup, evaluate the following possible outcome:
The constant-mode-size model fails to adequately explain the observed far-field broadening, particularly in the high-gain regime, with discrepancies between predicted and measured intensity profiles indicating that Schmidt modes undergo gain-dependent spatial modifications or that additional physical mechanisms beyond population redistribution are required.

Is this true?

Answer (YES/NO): YES